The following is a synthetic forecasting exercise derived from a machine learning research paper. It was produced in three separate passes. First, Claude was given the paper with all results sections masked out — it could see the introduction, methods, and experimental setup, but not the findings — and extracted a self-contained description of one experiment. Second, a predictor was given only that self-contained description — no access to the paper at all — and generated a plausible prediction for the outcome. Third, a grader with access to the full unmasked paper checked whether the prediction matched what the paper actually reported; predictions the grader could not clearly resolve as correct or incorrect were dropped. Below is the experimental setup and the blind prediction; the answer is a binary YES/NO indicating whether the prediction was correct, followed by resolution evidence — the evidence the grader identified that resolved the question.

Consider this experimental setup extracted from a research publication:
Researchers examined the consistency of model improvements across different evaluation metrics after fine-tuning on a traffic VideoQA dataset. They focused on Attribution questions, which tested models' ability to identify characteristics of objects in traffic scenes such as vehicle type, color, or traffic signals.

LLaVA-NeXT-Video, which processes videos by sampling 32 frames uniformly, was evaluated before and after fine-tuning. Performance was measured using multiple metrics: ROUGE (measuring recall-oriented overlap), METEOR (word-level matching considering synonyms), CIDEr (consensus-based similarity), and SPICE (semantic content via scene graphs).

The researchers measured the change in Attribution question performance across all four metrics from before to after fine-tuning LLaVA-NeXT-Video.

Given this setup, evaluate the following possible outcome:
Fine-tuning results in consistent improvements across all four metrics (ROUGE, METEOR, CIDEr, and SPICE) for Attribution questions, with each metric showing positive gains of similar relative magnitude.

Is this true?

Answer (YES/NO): NO